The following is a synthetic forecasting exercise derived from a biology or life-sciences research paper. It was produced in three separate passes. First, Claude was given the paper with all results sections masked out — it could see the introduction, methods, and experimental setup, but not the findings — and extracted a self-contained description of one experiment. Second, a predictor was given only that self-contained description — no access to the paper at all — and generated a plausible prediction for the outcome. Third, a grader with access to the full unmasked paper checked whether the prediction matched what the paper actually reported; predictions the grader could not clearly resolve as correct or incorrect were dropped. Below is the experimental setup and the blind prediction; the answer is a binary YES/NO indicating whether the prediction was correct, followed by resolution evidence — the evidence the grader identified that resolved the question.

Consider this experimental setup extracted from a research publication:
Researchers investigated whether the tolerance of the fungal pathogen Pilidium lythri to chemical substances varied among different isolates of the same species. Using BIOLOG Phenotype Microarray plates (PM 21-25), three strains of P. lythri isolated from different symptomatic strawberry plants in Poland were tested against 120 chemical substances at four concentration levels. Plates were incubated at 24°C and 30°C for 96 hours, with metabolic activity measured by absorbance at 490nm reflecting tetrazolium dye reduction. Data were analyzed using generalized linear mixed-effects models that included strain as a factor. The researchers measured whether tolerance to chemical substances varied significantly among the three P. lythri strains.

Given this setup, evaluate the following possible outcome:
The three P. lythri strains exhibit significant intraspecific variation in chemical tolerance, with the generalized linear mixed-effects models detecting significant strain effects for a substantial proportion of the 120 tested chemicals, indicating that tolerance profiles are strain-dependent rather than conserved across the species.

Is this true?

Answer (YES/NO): NO